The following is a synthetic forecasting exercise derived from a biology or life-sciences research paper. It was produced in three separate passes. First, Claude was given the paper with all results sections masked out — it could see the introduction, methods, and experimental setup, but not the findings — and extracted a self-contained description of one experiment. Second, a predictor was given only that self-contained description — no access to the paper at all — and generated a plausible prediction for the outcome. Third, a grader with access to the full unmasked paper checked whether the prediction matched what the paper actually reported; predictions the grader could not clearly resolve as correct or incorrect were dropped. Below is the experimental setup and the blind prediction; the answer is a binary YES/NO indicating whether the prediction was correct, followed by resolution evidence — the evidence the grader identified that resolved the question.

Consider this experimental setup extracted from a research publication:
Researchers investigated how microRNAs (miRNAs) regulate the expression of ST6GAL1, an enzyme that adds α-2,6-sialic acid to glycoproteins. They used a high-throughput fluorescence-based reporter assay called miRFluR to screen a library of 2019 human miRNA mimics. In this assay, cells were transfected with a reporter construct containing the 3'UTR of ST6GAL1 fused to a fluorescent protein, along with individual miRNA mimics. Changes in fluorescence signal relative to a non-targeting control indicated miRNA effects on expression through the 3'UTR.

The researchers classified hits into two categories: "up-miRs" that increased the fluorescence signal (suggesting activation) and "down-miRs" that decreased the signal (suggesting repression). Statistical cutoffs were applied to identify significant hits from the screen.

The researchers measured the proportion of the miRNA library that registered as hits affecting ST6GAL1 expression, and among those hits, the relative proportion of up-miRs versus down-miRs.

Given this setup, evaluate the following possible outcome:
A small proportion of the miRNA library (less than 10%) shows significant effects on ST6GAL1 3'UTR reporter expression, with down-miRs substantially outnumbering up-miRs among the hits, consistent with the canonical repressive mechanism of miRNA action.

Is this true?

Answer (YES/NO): NO